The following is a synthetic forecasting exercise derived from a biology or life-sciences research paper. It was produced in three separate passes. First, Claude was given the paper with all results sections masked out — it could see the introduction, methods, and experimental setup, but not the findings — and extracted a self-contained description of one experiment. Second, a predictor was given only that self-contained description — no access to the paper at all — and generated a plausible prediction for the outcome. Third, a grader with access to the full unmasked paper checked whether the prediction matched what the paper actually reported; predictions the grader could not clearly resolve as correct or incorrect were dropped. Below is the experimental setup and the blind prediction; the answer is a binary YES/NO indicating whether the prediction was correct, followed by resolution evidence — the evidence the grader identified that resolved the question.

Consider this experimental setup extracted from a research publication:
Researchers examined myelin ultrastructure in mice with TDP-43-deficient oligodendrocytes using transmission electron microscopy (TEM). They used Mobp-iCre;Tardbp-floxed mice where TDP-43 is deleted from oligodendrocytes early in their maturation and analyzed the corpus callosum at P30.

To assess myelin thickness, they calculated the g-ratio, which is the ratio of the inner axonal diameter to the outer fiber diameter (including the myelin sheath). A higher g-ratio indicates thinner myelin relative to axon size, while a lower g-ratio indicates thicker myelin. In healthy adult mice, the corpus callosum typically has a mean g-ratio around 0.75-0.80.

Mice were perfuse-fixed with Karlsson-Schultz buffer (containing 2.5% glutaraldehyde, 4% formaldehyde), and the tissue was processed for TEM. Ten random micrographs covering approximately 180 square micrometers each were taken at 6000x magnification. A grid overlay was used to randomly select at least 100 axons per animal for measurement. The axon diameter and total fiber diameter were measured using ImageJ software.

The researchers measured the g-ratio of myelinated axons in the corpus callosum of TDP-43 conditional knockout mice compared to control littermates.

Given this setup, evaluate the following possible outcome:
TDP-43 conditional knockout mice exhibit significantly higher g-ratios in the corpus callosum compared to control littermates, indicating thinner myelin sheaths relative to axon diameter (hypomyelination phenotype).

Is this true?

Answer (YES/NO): YES